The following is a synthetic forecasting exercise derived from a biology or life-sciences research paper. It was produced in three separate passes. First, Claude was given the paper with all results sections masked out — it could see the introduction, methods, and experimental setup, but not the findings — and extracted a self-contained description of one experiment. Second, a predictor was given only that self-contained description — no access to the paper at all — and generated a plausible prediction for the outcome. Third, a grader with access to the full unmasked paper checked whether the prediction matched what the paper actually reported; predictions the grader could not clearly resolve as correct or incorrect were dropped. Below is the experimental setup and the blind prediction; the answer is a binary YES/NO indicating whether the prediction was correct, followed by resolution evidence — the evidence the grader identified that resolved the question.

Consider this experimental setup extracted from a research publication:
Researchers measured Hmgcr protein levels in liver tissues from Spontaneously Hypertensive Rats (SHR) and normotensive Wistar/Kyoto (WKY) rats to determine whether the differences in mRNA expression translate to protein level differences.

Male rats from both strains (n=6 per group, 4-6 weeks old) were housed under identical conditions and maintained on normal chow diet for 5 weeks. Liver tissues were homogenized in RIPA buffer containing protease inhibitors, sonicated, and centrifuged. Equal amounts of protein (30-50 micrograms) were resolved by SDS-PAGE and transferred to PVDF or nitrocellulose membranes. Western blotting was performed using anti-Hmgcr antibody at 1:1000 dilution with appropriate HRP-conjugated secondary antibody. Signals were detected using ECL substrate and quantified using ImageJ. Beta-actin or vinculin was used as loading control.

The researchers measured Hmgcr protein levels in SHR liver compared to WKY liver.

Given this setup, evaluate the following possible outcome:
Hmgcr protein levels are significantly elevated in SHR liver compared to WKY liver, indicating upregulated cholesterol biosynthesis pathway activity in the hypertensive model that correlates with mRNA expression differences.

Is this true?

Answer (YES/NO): NO